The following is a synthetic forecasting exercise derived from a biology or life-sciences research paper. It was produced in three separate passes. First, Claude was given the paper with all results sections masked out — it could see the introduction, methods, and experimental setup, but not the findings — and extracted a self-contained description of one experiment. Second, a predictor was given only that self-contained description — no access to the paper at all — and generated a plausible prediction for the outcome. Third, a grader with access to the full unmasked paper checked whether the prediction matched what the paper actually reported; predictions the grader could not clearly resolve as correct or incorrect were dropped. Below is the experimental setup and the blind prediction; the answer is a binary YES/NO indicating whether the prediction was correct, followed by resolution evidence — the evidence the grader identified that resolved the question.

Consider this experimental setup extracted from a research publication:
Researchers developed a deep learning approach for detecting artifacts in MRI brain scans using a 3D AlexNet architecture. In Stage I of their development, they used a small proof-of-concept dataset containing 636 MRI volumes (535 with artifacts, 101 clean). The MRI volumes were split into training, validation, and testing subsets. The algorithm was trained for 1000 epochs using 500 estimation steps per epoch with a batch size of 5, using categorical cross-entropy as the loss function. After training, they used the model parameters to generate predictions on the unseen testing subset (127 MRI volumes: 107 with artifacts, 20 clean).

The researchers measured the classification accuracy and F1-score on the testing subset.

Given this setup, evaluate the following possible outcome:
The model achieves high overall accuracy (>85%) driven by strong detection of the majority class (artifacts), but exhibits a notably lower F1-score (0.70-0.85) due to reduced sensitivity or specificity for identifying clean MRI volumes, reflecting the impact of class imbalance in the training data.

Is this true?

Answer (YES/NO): NO